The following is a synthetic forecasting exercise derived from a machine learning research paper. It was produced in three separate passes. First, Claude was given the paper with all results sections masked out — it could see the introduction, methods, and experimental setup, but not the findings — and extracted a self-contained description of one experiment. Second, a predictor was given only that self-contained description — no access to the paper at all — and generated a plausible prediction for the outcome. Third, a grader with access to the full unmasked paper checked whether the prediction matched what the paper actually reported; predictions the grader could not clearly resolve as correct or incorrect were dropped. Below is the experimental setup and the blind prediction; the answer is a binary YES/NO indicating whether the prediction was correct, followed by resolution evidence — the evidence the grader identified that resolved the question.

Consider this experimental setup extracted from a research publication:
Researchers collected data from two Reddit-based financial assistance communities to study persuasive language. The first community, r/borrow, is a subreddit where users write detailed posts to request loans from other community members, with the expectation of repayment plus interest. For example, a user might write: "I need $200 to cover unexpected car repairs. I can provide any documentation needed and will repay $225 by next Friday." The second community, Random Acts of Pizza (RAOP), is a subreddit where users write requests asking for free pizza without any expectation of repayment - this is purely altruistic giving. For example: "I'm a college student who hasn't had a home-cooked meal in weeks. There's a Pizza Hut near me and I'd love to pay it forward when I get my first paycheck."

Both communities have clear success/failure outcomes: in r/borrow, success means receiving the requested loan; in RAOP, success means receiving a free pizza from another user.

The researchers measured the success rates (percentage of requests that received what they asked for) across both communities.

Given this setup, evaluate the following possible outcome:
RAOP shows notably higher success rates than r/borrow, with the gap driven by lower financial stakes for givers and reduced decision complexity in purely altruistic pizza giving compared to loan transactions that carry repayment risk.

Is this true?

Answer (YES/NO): NO